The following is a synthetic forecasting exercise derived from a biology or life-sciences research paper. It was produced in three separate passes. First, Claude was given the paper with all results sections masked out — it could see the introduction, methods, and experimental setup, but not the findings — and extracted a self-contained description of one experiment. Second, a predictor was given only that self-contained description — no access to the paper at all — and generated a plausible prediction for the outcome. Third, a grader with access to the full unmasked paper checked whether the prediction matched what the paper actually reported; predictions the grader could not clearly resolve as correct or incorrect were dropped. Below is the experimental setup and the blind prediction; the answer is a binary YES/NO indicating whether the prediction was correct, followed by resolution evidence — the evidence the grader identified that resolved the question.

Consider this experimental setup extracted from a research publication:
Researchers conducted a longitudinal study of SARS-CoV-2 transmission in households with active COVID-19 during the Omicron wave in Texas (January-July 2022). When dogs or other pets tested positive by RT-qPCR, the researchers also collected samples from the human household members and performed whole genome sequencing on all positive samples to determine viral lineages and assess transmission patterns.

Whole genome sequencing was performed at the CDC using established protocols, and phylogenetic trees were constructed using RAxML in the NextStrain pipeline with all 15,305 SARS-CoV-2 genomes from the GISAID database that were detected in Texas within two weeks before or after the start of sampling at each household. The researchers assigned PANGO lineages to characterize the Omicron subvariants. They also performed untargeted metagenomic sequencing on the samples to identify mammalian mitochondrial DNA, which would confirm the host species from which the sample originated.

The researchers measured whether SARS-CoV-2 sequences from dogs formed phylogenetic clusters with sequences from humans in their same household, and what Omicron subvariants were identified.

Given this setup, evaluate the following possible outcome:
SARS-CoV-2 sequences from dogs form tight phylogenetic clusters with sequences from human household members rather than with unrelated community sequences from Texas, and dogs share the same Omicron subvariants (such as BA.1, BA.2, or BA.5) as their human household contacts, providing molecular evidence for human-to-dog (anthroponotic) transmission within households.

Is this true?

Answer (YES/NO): YES